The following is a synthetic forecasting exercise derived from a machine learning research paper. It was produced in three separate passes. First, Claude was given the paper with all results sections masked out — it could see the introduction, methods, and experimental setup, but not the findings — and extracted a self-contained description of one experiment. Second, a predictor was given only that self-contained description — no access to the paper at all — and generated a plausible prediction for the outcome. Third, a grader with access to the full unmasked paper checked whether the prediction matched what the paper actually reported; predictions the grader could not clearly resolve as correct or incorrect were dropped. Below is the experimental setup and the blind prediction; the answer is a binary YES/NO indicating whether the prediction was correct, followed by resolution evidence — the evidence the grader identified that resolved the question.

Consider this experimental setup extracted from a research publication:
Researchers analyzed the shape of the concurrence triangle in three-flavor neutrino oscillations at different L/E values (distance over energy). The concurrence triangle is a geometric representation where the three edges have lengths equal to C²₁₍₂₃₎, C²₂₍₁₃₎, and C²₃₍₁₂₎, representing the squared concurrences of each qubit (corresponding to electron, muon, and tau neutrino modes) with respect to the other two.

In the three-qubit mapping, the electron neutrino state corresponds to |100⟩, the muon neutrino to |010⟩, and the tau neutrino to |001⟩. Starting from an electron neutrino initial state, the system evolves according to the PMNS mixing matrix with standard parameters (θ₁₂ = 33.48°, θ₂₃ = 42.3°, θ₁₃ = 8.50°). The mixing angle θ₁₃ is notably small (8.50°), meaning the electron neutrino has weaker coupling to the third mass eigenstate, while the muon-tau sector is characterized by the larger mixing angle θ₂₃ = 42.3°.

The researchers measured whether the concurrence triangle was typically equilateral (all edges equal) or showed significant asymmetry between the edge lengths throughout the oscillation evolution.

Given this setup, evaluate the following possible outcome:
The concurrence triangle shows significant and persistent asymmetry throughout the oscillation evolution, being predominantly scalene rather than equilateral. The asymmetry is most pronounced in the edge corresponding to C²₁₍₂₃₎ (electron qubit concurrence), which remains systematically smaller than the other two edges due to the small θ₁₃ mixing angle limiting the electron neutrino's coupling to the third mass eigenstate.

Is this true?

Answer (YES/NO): NO